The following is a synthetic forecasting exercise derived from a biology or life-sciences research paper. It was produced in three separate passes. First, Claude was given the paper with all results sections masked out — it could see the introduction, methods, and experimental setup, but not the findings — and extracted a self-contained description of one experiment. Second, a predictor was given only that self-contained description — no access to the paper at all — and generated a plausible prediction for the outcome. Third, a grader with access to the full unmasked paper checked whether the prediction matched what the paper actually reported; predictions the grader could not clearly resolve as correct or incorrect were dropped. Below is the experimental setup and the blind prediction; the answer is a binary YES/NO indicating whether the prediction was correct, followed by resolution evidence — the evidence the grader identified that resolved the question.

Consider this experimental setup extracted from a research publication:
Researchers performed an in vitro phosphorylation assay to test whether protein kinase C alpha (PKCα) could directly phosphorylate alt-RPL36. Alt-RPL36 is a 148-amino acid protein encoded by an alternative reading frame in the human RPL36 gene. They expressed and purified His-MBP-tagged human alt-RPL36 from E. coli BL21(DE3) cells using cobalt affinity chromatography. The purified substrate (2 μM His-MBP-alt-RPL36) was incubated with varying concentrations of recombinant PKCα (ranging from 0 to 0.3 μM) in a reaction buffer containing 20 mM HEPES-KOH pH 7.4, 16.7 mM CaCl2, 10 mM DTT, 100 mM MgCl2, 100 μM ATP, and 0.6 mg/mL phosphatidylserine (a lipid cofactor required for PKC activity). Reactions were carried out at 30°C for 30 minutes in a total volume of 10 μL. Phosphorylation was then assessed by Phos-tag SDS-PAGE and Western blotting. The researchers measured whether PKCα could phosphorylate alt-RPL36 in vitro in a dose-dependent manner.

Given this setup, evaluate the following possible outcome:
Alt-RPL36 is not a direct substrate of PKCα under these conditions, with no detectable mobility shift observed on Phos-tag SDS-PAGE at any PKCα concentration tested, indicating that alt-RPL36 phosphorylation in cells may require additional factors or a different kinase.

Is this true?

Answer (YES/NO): NO